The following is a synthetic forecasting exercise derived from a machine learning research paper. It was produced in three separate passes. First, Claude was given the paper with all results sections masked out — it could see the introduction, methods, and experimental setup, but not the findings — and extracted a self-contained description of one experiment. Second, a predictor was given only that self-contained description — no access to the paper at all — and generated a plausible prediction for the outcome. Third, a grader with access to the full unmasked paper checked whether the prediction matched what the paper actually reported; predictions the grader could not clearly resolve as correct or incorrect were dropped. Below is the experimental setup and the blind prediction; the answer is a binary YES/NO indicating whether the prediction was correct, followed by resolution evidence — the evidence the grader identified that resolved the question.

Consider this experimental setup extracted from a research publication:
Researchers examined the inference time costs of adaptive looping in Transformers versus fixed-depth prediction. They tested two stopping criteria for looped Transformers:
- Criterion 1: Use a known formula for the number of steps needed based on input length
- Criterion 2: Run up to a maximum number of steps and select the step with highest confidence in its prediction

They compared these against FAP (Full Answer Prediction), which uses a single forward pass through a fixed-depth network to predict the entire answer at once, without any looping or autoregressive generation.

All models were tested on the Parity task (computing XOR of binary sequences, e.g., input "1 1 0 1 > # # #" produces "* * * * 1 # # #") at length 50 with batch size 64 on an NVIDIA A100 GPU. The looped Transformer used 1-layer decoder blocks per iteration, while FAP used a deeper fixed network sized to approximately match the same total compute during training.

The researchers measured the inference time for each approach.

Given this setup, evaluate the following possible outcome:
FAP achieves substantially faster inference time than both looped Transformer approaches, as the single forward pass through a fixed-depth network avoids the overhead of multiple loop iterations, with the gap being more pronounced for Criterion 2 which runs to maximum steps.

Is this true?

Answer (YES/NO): YES